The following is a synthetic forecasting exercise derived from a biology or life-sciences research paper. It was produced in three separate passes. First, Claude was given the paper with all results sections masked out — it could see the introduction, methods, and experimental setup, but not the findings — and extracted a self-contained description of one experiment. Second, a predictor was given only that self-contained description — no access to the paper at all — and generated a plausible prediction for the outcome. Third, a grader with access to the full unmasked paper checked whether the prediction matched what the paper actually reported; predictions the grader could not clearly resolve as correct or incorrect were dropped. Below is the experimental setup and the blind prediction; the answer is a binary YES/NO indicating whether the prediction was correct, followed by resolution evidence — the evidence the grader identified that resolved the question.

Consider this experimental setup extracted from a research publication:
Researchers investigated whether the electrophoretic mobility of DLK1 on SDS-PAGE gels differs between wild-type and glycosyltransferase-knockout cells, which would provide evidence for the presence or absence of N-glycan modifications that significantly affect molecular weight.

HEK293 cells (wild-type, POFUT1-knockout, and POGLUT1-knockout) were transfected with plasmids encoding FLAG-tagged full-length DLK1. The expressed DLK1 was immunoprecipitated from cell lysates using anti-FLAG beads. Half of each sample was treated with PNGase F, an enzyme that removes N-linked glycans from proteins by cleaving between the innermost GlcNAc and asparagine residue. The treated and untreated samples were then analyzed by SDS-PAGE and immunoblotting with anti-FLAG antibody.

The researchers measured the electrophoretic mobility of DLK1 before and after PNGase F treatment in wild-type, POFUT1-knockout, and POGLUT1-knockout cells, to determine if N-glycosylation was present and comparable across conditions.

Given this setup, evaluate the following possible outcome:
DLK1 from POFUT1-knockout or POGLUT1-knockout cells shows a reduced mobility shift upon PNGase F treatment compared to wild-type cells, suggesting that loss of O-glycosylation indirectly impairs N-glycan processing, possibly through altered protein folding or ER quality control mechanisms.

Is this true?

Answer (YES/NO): NO